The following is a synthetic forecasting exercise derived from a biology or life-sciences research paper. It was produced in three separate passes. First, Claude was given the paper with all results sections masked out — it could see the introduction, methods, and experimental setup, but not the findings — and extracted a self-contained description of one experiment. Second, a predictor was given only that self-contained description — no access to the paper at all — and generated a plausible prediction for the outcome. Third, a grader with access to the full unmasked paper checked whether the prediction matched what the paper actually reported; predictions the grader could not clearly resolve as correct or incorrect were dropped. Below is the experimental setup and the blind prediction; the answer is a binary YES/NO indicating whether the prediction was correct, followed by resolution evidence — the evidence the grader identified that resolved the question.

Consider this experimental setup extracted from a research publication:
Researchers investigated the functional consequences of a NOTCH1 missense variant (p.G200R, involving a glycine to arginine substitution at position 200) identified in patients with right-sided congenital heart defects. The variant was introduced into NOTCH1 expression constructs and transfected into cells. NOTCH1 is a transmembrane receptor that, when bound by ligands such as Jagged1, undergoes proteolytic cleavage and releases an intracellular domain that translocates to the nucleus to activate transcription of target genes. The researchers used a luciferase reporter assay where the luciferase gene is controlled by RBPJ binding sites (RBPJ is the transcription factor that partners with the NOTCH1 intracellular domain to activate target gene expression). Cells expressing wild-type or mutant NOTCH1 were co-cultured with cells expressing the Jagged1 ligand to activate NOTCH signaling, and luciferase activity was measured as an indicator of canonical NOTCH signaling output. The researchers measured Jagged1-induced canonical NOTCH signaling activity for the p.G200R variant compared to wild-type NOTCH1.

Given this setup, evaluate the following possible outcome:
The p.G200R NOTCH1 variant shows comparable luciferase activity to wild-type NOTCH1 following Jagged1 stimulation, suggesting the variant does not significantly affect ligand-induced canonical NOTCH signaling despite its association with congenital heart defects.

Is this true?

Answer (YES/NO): YES